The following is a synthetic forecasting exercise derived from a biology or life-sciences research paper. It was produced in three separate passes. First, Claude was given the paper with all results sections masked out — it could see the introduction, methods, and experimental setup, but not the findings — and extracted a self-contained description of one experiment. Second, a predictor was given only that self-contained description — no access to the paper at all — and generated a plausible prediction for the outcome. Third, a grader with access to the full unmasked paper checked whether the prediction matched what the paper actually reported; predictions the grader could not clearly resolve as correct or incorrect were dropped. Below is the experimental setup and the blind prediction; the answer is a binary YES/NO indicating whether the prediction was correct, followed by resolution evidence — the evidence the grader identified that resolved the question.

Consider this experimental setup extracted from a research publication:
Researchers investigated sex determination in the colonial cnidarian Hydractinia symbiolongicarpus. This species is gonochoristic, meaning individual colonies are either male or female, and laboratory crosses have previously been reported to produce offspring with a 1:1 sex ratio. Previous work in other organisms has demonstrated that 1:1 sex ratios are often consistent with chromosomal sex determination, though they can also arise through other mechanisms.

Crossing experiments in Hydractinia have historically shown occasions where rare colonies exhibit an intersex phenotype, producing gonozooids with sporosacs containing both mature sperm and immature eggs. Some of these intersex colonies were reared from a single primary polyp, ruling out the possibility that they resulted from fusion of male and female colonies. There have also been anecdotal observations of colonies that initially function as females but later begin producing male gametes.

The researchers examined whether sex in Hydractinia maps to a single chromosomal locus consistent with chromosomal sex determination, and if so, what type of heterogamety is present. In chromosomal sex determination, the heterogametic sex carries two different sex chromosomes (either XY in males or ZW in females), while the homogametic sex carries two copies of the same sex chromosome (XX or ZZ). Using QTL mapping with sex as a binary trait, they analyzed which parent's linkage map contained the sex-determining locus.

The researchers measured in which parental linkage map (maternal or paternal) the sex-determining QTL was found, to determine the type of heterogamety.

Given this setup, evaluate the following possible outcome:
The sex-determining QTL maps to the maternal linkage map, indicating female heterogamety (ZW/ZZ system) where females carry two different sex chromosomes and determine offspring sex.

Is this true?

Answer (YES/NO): NO